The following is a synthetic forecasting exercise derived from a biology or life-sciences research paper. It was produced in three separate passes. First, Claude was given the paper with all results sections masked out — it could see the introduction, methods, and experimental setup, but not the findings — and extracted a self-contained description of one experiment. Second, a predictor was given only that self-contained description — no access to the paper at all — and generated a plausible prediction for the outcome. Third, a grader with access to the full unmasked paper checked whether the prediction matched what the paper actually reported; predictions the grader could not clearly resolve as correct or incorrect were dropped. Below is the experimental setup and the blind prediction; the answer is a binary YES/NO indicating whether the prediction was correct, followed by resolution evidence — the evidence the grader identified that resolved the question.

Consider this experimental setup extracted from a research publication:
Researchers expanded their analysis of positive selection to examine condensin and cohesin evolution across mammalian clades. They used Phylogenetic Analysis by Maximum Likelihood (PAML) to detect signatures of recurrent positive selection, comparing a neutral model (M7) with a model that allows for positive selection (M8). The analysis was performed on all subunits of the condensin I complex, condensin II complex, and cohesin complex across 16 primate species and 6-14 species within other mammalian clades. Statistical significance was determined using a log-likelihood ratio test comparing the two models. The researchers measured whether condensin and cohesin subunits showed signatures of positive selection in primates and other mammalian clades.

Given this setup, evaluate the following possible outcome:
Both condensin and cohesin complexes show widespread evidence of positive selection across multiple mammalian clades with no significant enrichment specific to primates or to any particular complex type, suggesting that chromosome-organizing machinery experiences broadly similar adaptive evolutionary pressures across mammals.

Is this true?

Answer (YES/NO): YES